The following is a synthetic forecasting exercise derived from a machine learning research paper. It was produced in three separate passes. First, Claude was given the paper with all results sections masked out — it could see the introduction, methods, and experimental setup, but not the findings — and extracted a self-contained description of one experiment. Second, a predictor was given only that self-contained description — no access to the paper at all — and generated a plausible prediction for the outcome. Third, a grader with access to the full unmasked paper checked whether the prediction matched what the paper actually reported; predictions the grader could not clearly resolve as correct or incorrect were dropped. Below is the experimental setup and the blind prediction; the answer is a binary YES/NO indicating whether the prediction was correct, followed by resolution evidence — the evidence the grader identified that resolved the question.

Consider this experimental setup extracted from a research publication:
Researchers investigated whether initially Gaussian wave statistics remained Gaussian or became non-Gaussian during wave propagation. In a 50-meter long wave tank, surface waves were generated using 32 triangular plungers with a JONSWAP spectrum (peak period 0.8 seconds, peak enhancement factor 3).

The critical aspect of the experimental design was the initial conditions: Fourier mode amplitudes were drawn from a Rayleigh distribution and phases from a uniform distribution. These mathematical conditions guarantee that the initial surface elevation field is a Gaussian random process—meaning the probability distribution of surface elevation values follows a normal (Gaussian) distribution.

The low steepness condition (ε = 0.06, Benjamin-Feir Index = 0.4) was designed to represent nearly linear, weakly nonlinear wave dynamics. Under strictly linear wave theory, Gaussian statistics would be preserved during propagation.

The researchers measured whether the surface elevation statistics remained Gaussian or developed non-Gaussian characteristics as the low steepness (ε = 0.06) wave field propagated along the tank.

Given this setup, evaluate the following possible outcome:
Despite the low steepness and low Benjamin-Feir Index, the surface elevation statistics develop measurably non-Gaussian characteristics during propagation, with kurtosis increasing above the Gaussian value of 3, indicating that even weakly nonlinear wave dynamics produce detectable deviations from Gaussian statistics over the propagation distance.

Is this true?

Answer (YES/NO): NO